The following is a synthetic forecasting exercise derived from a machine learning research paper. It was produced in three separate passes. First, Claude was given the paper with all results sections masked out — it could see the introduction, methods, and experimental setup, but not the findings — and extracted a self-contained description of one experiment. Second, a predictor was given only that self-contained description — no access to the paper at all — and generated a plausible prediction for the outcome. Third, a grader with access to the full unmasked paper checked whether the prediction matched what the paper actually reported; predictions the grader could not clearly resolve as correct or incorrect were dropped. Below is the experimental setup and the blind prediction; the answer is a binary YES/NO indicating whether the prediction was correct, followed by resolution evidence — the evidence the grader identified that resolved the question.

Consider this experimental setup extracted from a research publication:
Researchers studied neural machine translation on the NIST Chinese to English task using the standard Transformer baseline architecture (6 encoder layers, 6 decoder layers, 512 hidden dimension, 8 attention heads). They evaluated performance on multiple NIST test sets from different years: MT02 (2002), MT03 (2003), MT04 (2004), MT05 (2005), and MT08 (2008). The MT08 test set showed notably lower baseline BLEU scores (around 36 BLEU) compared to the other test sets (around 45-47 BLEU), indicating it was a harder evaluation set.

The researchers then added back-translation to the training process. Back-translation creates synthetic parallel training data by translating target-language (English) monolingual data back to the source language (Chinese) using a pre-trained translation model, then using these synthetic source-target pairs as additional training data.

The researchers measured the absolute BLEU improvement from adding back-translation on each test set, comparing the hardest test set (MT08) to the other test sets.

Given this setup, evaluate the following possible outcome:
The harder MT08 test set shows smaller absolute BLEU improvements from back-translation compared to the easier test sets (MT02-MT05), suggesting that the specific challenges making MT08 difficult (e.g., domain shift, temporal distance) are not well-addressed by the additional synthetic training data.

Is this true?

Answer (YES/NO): NO